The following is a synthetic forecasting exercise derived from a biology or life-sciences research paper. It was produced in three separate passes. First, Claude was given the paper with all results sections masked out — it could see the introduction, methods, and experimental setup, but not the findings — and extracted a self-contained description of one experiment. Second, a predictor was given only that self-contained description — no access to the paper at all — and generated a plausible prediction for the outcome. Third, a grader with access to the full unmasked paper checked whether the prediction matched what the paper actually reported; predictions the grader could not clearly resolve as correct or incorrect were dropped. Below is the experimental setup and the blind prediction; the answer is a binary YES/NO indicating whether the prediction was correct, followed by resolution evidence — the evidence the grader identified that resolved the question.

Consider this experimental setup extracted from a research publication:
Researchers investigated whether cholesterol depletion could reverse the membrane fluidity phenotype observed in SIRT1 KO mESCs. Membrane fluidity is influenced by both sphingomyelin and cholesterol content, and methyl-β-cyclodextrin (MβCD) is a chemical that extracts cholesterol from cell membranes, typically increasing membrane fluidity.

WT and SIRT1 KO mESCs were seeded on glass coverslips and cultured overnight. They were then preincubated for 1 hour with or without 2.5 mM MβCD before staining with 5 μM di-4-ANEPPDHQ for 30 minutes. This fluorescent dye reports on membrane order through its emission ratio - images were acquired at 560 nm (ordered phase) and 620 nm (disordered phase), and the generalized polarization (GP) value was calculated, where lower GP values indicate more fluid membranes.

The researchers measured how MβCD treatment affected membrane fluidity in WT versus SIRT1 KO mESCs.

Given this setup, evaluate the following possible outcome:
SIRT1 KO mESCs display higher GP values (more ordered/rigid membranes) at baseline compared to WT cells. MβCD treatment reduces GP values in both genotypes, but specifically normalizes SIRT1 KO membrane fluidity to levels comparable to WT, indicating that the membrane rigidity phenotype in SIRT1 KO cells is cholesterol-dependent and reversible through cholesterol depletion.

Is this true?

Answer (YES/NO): NO